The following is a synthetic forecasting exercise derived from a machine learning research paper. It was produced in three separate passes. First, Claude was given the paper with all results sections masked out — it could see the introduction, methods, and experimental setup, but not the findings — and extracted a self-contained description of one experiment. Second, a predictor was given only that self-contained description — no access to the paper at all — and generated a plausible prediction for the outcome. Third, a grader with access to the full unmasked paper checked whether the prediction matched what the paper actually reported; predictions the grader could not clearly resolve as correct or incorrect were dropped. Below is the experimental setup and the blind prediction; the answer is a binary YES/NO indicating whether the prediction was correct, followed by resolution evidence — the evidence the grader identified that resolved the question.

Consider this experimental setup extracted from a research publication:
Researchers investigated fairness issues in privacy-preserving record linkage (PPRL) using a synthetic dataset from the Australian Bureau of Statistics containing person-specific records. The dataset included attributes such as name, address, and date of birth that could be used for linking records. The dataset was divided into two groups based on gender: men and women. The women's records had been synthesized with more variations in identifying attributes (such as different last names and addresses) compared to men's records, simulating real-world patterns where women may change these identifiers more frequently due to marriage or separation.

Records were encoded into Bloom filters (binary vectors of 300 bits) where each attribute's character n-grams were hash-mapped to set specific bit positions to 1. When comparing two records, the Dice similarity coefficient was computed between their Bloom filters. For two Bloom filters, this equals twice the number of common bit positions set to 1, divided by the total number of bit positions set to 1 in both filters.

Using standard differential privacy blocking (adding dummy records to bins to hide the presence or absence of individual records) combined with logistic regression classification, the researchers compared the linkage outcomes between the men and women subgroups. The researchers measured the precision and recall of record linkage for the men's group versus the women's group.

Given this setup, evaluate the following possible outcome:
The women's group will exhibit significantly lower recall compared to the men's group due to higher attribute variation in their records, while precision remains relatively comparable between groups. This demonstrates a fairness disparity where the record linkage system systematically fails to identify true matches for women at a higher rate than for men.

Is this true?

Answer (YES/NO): NO